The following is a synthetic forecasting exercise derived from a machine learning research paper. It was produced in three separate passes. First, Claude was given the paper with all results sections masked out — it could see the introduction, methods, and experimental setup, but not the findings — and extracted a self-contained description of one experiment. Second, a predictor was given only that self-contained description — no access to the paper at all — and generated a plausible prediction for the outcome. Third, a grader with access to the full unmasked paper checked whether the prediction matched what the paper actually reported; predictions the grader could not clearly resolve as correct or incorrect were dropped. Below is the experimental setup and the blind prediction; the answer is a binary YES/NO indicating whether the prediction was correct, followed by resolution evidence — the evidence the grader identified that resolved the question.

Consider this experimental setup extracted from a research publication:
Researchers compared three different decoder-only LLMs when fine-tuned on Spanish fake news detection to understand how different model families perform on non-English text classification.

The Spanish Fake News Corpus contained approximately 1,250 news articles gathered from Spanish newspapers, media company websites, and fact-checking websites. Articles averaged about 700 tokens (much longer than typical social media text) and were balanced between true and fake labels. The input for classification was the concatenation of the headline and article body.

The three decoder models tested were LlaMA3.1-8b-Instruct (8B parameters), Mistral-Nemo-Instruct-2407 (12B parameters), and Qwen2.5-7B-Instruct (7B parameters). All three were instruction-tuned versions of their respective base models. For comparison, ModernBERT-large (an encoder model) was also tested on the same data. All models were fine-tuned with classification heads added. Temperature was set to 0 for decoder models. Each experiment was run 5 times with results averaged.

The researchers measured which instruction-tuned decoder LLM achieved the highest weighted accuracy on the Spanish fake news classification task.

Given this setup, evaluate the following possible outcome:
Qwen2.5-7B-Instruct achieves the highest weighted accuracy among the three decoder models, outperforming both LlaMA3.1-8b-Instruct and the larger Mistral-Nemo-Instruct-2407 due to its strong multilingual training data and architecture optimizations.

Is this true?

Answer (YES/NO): NO